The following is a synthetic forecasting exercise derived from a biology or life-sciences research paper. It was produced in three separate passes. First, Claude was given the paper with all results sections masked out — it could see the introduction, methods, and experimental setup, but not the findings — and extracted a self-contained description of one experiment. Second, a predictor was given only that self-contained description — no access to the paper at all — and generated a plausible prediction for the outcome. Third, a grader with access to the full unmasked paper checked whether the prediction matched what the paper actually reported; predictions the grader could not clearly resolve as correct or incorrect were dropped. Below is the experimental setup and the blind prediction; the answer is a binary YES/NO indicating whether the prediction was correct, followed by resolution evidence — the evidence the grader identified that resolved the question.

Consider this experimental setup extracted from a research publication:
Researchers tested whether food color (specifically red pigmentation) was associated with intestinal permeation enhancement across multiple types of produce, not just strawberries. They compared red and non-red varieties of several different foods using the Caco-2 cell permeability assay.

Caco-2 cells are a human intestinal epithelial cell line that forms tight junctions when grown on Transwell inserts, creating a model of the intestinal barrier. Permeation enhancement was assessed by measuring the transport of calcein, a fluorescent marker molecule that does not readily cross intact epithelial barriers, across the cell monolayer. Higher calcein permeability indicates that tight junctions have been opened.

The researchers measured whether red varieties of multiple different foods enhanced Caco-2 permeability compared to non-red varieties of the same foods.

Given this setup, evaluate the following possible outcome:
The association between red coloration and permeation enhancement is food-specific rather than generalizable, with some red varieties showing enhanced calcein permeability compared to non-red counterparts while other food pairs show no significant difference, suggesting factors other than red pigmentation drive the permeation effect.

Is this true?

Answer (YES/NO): NO